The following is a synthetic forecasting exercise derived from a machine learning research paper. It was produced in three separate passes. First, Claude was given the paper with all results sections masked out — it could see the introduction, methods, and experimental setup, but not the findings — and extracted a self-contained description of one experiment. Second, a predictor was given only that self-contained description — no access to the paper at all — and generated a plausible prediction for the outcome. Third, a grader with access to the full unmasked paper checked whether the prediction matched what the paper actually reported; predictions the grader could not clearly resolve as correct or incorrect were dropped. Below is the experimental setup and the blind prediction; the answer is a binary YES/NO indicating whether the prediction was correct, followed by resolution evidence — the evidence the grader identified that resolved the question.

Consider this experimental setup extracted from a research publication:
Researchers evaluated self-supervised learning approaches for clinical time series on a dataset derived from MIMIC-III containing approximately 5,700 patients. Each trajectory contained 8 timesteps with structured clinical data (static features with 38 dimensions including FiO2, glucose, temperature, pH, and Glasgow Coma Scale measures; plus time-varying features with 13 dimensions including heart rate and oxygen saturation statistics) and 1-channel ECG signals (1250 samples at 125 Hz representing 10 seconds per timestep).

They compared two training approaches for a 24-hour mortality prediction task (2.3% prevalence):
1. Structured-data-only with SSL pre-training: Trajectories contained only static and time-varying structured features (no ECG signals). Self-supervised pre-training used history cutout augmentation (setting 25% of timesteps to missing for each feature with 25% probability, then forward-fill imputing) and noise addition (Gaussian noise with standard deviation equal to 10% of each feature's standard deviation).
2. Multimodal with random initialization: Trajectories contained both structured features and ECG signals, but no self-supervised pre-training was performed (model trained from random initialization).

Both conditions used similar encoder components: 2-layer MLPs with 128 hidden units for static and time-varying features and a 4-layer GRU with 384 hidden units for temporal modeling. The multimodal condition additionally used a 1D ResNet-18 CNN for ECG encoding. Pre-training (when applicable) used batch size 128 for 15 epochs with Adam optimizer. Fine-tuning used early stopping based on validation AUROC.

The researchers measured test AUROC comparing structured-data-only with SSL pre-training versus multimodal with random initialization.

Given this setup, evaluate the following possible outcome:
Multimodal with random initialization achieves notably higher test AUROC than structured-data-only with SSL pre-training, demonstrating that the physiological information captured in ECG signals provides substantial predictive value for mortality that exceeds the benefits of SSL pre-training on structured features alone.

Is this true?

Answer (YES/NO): NO